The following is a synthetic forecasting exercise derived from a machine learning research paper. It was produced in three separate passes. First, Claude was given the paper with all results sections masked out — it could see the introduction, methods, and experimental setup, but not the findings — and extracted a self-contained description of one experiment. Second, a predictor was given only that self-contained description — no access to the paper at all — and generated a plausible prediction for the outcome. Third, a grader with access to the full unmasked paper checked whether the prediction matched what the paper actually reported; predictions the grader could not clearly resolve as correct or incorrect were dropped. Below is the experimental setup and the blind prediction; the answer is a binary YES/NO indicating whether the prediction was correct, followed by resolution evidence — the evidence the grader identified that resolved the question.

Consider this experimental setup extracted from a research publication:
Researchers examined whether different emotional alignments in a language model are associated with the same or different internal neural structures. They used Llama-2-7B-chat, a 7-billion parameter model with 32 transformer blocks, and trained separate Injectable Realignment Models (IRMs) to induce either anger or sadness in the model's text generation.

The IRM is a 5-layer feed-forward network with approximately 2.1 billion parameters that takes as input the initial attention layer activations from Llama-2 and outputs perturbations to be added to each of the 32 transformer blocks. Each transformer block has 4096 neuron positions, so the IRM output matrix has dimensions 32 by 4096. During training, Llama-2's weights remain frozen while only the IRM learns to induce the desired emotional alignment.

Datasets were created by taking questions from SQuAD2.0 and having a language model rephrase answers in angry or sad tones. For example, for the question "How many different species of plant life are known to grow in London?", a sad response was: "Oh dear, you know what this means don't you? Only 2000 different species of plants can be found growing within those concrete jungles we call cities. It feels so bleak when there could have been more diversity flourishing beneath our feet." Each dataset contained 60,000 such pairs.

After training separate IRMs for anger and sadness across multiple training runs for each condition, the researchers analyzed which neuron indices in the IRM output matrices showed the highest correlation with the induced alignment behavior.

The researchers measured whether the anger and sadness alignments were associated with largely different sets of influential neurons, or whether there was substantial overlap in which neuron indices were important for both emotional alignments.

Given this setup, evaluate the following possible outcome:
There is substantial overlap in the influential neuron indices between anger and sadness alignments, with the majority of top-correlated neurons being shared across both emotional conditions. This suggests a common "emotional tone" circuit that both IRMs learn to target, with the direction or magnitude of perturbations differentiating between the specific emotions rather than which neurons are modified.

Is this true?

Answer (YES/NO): YES